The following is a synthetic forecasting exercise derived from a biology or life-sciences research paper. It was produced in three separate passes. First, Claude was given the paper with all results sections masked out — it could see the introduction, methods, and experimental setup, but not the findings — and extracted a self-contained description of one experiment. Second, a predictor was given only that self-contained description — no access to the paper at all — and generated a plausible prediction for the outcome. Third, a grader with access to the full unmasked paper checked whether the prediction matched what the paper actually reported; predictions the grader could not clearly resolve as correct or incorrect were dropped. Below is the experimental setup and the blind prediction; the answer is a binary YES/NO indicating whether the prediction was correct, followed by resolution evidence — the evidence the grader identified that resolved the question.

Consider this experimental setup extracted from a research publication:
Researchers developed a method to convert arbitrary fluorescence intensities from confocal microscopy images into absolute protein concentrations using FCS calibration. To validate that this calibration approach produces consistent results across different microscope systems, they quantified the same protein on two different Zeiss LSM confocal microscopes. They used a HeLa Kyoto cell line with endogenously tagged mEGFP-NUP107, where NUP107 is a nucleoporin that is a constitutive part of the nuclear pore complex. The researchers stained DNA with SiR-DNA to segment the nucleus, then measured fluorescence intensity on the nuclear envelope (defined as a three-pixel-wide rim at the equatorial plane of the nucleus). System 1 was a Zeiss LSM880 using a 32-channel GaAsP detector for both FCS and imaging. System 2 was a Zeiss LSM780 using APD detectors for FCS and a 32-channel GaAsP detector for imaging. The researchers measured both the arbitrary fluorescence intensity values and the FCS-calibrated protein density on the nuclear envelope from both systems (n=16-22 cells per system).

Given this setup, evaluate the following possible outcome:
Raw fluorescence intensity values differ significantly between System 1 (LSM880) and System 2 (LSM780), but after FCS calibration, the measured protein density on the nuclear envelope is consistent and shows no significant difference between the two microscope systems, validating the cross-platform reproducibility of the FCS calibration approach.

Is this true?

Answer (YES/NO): YES